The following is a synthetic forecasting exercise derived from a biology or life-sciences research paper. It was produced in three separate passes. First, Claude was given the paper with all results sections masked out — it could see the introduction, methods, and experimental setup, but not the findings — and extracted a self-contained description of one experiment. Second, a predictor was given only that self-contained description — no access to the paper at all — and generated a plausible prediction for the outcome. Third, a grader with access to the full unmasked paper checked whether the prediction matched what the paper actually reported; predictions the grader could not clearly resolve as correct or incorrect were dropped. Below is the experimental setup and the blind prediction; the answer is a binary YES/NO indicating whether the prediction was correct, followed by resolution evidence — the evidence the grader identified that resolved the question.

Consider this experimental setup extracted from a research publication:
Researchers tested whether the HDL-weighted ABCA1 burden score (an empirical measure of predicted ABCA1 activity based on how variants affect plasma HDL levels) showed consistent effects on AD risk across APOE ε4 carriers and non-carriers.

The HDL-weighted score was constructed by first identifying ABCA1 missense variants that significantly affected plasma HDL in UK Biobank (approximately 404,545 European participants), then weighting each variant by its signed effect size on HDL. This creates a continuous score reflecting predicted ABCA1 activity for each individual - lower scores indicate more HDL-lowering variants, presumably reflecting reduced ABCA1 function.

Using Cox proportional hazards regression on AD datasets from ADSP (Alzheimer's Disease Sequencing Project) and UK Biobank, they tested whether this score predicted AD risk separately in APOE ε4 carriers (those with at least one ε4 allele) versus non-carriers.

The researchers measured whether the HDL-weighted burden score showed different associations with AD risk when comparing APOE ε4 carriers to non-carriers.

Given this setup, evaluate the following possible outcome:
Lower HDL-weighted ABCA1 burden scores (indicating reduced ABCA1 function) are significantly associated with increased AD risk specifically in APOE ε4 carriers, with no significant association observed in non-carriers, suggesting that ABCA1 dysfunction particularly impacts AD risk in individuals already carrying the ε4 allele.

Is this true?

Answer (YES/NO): NO